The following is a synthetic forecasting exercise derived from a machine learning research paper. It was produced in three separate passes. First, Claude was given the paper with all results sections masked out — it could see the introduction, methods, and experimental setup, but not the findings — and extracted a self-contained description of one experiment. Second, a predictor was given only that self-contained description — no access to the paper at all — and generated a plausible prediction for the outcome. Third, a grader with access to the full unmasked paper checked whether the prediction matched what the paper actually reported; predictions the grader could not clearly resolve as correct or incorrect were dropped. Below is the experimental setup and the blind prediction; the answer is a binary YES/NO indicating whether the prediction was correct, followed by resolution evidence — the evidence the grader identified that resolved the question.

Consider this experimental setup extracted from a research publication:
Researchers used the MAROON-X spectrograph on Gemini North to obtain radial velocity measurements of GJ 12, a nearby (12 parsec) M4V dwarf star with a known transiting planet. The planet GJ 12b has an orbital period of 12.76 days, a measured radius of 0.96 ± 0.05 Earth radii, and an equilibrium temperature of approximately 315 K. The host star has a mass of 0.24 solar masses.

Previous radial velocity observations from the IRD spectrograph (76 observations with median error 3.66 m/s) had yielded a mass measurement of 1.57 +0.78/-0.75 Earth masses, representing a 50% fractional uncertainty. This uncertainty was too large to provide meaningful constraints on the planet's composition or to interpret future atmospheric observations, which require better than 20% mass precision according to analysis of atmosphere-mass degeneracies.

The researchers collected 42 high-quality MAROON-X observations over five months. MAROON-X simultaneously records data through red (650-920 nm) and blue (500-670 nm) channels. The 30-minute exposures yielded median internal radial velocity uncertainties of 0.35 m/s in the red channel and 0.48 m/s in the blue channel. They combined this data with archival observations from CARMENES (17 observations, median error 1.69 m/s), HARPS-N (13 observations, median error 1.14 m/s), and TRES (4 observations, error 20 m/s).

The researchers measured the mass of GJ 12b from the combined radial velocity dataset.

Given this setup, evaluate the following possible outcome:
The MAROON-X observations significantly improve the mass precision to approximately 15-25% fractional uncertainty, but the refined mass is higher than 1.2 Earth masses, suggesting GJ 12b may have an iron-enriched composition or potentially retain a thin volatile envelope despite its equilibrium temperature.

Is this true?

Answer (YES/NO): NO